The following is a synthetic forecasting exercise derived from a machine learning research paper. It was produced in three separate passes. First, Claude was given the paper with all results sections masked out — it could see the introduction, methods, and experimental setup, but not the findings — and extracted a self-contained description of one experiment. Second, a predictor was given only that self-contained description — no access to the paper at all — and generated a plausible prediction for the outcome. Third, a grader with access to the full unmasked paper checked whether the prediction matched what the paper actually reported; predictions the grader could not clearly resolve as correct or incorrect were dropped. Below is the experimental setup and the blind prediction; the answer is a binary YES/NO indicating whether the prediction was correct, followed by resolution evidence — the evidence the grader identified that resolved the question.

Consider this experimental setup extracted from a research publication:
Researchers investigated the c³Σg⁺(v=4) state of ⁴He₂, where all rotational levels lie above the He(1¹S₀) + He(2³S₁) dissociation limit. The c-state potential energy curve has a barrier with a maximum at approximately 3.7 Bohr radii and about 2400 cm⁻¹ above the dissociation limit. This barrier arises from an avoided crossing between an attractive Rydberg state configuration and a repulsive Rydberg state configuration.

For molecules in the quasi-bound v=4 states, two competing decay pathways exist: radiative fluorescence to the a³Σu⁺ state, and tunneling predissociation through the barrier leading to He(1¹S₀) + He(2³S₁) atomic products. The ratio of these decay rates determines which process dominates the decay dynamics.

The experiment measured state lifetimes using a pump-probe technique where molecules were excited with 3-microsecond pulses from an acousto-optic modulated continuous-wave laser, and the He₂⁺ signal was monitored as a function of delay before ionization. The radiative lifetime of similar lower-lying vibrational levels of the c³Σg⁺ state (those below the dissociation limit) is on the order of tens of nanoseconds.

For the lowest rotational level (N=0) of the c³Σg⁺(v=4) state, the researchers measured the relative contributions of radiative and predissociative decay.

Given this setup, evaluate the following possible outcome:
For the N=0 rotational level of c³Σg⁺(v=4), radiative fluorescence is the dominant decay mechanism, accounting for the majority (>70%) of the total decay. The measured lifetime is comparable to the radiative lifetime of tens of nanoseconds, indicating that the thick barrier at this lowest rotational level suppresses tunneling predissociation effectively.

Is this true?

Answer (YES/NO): YES